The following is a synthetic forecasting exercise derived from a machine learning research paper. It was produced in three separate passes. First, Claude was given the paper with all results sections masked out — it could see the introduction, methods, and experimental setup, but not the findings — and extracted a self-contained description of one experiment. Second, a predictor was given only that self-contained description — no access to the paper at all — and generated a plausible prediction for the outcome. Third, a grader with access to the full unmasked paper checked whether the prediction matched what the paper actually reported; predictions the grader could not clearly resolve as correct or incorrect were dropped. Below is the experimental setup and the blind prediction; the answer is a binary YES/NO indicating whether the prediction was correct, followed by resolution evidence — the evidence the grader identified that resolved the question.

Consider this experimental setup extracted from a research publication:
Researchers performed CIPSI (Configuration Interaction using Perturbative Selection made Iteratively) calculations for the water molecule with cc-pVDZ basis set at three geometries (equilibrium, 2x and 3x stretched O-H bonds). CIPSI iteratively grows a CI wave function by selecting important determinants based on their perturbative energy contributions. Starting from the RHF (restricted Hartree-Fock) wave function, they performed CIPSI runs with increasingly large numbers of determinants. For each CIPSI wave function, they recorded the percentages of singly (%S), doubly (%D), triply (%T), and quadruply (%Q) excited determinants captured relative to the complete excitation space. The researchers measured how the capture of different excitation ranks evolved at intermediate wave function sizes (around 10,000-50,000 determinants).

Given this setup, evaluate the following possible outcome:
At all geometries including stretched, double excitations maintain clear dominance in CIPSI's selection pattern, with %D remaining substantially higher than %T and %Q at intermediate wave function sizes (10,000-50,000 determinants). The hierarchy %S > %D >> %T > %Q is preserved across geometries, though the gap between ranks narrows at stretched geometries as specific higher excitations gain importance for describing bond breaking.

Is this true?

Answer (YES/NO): NO